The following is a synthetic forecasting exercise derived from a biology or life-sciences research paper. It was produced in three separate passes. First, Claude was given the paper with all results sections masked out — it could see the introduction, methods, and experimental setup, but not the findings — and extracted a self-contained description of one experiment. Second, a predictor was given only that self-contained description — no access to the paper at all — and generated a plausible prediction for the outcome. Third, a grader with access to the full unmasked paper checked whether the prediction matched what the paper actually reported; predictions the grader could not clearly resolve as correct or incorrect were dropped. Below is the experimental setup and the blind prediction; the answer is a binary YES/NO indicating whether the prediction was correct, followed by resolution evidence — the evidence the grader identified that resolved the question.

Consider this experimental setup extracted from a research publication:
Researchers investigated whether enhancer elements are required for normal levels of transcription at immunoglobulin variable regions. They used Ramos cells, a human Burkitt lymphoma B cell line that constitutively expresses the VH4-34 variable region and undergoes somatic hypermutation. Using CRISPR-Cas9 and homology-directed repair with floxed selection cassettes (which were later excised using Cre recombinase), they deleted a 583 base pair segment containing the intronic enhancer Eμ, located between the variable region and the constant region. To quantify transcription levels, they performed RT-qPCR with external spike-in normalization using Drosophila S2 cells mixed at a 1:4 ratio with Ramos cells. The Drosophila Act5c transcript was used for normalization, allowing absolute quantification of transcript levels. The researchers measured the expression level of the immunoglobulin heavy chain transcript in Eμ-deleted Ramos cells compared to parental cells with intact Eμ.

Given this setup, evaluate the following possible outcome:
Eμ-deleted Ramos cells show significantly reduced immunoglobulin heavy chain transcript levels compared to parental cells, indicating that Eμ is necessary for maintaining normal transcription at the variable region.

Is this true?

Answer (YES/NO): YES